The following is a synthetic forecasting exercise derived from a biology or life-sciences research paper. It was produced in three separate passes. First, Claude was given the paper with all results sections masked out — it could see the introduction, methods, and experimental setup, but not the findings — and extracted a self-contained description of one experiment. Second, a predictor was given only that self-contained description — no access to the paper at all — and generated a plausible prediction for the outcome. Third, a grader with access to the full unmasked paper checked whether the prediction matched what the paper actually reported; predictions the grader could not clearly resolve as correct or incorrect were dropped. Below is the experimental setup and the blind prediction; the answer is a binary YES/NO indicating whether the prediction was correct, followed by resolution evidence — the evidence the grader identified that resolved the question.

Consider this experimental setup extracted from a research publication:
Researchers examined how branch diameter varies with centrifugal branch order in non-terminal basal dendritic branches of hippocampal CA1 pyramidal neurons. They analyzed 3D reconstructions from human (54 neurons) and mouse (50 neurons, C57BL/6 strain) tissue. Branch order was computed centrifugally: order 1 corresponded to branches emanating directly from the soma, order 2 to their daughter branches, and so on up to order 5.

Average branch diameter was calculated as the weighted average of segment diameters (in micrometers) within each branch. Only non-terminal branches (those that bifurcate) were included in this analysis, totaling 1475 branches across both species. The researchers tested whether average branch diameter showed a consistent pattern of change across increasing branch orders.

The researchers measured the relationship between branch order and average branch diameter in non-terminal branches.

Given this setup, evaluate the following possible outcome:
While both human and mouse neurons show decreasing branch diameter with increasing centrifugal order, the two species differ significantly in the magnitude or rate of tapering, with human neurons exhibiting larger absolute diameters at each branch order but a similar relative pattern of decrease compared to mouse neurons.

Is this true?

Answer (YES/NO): YES